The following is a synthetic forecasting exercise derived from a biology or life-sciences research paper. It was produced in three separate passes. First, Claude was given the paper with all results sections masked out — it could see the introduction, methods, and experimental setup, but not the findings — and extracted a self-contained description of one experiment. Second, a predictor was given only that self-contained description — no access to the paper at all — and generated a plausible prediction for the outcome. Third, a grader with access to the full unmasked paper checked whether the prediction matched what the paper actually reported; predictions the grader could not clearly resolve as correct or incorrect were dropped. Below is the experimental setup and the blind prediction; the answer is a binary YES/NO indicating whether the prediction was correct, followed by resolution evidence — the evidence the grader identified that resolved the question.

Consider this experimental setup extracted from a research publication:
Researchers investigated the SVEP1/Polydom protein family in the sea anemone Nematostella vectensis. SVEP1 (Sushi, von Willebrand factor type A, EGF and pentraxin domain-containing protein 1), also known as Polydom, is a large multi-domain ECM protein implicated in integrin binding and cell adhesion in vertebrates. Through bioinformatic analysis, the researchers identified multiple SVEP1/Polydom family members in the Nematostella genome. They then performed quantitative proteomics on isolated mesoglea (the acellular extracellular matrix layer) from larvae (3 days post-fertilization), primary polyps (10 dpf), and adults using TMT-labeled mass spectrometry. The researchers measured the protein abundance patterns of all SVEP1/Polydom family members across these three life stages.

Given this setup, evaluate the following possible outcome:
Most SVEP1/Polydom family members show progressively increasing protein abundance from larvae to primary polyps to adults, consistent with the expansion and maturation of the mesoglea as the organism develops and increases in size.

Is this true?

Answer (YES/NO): NO